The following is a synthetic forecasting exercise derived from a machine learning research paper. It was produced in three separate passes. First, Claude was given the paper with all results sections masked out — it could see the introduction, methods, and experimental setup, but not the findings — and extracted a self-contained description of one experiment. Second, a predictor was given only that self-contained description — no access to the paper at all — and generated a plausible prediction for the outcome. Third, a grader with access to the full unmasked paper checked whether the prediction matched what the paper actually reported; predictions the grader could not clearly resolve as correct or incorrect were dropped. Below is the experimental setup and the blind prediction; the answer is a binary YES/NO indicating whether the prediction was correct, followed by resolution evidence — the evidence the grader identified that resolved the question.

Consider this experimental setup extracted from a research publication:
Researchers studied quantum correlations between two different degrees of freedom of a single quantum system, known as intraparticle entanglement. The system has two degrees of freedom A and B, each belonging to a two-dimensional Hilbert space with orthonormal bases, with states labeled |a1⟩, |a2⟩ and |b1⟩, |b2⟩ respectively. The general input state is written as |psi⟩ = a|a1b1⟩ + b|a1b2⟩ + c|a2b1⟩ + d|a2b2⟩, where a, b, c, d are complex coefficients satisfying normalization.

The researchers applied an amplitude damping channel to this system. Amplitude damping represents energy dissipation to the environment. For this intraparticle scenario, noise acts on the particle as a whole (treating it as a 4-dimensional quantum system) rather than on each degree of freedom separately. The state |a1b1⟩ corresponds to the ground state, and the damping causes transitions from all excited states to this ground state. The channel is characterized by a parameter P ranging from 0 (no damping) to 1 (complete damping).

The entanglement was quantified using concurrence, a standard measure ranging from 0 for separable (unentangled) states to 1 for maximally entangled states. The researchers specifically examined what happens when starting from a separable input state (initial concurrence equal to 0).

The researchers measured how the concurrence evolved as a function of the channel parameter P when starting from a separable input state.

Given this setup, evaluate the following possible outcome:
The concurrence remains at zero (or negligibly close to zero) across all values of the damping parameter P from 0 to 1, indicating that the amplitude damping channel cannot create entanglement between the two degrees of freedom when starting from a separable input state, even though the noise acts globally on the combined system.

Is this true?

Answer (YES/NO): NO